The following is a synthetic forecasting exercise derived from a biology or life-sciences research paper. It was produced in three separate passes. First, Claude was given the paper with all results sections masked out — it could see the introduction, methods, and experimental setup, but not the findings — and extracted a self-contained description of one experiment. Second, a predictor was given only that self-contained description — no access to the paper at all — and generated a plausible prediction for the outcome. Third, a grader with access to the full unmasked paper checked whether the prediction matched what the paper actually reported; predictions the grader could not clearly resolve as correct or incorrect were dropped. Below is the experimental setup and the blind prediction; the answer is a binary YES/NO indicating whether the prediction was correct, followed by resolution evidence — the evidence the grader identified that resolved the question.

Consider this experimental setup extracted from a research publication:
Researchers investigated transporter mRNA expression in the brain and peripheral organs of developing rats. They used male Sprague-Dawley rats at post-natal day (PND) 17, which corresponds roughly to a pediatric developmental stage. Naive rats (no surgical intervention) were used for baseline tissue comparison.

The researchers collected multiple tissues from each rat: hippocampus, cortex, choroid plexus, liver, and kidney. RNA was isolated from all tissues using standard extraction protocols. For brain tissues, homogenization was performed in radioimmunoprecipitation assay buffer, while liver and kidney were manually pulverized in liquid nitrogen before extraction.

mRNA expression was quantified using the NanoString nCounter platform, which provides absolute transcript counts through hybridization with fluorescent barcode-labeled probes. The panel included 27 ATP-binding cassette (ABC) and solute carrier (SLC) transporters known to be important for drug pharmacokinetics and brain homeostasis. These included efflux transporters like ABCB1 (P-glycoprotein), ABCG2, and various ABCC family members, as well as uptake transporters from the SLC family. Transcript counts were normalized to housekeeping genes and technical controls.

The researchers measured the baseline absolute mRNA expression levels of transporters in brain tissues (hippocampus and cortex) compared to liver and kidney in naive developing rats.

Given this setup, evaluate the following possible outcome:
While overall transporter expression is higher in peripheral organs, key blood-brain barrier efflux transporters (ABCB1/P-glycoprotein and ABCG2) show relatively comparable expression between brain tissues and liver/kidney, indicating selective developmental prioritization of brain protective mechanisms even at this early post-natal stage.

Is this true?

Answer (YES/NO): NO